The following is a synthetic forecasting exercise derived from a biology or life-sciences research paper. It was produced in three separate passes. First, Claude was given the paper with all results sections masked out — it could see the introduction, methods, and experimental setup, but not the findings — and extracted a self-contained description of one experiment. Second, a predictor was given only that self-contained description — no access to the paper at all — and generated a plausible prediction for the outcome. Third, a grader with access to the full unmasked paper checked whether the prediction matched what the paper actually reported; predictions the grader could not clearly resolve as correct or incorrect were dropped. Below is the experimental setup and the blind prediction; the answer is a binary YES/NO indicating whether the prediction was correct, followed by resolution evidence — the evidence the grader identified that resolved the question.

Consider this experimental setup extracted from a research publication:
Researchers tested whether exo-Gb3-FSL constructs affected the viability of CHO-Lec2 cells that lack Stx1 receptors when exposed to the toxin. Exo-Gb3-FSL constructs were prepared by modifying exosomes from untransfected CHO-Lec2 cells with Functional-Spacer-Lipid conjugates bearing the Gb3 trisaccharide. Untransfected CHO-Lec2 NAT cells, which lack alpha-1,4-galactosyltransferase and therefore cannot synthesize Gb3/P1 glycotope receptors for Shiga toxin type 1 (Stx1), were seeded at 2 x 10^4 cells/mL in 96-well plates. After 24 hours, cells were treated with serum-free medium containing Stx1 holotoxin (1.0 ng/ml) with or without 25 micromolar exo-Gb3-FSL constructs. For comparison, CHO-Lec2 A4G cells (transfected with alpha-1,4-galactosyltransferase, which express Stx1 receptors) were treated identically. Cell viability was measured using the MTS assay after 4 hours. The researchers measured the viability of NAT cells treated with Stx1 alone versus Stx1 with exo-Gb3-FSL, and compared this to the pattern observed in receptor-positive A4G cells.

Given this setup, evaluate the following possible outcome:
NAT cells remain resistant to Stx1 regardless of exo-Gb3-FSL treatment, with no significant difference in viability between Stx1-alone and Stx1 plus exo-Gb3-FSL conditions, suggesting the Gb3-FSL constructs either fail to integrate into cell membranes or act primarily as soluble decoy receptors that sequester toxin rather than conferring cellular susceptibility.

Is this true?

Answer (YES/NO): YES